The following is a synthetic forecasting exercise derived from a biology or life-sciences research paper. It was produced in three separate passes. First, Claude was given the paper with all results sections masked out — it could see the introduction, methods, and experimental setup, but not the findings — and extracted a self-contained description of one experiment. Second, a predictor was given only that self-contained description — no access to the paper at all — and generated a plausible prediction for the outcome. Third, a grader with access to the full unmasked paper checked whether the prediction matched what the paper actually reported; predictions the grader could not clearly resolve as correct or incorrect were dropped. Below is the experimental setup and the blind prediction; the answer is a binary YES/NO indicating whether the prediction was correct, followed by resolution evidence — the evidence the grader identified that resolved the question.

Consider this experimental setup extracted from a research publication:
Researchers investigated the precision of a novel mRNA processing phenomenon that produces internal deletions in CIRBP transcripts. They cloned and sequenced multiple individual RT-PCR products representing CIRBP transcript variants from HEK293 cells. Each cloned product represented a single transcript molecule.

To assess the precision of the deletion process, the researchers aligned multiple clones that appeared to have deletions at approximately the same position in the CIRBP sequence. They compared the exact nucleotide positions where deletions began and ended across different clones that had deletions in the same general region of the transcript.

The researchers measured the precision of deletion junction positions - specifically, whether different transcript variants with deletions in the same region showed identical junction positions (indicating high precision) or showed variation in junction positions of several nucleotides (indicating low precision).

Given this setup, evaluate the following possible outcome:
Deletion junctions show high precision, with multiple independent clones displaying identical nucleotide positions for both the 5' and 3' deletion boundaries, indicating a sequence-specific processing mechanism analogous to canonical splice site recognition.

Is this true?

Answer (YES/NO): NO